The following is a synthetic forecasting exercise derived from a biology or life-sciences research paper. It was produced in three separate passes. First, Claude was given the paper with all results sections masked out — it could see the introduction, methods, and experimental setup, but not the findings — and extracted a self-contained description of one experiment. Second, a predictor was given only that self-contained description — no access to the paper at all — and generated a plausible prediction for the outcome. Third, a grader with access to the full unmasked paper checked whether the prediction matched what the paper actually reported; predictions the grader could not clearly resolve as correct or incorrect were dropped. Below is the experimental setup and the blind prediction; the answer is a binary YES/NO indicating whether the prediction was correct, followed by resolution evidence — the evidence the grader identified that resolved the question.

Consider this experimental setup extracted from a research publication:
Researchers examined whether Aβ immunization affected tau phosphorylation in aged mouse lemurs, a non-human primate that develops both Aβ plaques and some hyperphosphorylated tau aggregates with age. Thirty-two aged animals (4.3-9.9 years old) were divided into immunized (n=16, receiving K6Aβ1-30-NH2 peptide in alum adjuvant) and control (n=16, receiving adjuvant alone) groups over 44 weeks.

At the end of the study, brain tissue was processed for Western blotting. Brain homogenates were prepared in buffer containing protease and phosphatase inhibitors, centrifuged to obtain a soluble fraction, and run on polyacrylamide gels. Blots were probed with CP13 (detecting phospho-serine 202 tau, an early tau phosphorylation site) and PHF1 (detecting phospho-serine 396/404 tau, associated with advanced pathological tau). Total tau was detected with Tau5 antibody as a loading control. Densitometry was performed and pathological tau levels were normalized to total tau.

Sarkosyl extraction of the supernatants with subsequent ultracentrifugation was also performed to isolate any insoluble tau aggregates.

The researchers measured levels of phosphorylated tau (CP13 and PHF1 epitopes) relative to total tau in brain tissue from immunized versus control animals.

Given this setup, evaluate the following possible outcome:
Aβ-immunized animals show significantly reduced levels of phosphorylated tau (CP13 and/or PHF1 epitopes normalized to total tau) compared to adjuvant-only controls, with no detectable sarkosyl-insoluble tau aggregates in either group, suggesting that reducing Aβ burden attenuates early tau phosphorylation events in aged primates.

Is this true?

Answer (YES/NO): NO